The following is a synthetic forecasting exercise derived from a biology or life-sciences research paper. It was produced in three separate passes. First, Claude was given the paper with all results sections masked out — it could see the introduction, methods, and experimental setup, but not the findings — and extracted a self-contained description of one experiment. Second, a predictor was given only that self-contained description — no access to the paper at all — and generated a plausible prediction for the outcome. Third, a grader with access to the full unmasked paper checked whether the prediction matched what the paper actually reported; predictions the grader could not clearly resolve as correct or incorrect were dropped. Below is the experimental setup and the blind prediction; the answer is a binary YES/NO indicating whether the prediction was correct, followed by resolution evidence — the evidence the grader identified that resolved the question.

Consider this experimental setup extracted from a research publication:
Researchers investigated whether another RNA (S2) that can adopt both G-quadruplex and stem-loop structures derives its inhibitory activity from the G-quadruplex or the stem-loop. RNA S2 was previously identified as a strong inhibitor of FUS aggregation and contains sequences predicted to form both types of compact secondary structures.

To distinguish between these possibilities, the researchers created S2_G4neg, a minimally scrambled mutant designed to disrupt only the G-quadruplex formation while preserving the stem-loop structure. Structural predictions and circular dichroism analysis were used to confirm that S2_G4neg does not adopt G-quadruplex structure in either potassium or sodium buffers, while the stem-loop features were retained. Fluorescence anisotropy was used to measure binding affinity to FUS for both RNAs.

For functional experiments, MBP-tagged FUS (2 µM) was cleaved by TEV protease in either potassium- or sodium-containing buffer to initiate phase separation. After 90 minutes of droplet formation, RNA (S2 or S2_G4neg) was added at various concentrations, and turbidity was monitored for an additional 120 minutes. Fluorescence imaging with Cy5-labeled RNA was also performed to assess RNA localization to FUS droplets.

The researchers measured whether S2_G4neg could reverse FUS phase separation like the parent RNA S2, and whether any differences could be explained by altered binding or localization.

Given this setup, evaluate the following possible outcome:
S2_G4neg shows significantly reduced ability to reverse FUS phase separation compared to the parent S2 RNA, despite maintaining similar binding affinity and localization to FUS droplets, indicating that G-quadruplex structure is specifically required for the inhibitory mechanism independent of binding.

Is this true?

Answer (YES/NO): YES